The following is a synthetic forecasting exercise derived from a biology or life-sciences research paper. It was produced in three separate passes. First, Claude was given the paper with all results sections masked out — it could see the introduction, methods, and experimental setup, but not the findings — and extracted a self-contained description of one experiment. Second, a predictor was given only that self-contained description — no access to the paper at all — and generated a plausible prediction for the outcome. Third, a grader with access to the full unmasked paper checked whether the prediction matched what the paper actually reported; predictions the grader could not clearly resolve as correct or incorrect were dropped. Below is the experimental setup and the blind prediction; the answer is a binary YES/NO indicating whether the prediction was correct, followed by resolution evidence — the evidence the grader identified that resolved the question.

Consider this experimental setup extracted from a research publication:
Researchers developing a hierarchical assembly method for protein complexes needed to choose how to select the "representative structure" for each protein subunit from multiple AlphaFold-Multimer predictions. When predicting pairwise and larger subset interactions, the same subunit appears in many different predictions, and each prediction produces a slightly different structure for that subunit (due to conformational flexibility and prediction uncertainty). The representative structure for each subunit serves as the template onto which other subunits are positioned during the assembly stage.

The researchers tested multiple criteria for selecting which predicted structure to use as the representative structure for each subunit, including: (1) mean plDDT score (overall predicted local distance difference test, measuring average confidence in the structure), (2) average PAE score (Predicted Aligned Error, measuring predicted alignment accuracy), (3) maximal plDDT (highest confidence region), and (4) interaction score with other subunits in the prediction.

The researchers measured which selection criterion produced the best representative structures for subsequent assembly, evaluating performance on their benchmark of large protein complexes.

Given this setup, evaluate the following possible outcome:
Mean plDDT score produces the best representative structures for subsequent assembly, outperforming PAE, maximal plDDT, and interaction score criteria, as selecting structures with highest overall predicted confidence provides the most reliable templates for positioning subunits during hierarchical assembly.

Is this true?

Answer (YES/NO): NO